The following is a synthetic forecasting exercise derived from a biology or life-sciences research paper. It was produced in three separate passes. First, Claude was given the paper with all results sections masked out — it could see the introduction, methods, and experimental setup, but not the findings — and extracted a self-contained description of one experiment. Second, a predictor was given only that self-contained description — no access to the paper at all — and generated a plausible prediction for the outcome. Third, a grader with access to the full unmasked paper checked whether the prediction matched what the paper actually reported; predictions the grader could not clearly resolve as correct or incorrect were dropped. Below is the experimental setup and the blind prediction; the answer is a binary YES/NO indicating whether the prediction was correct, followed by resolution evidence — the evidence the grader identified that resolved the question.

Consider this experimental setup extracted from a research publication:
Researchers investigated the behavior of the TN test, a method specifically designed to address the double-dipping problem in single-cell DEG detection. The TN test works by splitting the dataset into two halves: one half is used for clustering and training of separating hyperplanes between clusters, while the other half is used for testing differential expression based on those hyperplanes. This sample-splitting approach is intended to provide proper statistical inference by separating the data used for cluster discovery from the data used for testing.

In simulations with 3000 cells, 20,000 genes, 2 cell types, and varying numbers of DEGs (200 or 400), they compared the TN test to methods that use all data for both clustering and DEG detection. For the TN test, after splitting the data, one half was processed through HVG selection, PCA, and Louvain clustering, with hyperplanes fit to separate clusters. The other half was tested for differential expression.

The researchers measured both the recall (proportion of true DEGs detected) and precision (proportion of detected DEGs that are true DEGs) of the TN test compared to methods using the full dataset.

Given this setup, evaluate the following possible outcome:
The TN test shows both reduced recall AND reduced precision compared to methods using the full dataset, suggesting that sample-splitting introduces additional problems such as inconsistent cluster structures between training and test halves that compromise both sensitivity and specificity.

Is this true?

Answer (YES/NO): NO